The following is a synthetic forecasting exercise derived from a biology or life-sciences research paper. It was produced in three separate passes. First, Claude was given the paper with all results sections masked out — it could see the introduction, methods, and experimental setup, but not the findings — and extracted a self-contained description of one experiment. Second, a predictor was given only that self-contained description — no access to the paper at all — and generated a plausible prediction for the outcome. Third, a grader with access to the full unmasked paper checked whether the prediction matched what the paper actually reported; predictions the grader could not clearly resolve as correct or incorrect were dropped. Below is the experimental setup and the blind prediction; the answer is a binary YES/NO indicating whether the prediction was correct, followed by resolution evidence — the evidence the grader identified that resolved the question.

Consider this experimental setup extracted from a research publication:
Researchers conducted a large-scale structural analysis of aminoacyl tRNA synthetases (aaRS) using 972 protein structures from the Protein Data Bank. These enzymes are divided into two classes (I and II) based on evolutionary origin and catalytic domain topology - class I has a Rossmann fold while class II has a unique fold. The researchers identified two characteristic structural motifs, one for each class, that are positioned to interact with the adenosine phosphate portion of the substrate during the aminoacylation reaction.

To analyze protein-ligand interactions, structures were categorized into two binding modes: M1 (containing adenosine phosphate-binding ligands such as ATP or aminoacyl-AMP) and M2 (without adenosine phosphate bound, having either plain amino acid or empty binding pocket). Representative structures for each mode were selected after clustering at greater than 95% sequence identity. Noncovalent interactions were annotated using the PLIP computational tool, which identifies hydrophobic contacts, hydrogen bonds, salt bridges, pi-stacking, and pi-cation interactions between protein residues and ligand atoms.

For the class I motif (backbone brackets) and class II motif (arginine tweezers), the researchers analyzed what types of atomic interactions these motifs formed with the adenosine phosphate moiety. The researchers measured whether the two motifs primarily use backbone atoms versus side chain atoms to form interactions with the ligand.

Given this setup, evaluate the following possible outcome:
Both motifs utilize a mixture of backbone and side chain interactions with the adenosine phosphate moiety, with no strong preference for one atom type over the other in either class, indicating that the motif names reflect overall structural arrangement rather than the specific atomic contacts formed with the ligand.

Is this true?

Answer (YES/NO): NO